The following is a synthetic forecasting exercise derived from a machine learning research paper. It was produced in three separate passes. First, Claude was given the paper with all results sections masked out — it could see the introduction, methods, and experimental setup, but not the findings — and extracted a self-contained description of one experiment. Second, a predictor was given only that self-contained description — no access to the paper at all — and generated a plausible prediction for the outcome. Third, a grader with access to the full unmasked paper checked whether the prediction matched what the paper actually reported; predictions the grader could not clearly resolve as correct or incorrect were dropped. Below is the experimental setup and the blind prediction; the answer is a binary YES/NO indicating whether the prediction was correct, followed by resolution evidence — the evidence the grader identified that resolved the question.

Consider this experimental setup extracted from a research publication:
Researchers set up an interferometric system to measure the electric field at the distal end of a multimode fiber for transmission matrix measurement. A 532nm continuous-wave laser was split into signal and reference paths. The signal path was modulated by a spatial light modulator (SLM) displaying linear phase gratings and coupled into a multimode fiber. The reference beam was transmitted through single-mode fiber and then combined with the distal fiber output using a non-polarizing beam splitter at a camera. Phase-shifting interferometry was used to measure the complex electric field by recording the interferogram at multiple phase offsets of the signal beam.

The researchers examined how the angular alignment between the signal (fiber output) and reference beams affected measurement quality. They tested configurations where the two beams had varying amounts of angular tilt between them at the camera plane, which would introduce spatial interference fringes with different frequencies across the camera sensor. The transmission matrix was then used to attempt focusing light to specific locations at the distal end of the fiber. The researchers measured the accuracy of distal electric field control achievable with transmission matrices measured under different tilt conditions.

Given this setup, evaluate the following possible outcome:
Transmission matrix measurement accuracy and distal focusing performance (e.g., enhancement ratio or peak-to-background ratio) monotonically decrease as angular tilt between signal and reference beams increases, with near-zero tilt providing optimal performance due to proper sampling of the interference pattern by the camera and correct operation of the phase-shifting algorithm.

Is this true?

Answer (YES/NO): YES